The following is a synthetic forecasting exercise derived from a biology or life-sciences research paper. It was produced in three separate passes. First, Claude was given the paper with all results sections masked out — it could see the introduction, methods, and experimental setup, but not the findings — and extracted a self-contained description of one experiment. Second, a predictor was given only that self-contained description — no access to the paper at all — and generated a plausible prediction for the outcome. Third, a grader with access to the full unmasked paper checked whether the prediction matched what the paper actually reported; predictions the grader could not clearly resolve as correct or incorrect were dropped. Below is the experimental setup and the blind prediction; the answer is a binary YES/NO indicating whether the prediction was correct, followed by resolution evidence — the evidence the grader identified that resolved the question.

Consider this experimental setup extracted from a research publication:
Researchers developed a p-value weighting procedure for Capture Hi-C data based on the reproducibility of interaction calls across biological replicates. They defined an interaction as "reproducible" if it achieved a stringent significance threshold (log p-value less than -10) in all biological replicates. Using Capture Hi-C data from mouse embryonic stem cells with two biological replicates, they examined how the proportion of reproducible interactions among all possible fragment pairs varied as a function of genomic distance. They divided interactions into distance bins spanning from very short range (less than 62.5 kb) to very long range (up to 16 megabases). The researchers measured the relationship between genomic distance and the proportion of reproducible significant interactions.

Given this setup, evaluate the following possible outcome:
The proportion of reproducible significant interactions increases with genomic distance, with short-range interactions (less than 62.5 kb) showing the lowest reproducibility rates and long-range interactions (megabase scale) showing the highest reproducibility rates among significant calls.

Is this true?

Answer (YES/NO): NO